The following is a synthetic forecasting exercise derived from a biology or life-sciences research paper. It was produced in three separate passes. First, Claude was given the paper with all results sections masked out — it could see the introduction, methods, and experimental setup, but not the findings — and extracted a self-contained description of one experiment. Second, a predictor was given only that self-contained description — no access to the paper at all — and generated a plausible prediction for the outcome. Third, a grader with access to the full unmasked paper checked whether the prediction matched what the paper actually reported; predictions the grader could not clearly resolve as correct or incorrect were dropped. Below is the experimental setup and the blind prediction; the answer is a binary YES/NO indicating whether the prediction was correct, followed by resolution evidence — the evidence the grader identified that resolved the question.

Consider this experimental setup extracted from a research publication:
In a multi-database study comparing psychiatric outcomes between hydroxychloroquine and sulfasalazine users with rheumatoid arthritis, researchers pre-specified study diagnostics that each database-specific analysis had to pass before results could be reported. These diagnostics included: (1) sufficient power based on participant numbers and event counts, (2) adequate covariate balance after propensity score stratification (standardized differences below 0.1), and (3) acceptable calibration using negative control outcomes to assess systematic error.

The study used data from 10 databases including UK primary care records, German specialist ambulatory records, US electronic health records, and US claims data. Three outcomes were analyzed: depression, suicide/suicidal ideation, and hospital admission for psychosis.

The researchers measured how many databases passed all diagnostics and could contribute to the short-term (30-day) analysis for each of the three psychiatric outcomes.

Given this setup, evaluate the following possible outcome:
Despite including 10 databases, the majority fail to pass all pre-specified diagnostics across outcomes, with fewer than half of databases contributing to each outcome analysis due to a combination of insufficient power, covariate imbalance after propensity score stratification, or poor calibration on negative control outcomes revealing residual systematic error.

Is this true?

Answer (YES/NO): NO